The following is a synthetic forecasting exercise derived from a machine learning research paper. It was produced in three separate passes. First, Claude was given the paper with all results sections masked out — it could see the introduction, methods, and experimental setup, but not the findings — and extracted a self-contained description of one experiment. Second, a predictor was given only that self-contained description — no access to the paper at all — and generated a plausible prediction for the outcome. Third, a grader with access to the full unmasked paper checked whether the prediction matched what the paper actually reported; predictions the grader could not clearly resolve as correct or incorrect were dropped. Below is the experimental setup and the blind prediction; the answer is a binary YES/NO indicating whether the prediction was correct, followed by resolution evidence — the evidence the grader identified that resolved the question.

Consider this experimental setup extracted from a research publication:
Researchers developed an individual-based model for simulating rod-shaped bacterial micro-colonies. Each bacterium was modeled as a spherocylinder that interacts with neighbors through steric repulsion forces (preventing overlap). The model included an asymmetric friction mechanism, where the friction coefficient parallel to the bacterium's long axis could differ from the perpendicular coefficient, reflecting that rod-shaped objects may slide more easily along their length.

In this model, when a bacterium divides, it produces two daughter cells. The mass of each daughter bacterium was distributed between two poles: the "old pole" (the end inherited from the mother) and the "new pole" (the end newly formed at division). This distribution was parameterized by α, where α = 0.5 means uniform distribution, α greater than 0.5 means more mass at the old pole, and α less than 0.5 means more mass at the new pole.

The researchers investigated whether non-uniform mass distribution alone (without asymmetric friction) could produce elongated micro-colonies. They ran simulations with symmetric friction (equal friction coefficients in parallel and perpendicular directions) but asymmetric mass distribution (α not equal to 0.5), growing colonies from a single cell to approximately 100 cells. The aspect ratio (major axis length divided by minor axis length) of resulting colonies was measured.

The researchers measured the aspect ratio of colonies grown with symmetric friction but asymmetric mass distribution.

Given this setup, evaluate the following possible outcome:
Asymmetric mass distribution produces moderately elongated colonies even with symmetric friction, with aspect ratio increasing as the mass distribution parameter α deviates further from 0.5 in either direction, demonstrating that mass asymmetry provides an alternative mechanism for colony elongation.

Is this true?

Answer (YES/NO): NO